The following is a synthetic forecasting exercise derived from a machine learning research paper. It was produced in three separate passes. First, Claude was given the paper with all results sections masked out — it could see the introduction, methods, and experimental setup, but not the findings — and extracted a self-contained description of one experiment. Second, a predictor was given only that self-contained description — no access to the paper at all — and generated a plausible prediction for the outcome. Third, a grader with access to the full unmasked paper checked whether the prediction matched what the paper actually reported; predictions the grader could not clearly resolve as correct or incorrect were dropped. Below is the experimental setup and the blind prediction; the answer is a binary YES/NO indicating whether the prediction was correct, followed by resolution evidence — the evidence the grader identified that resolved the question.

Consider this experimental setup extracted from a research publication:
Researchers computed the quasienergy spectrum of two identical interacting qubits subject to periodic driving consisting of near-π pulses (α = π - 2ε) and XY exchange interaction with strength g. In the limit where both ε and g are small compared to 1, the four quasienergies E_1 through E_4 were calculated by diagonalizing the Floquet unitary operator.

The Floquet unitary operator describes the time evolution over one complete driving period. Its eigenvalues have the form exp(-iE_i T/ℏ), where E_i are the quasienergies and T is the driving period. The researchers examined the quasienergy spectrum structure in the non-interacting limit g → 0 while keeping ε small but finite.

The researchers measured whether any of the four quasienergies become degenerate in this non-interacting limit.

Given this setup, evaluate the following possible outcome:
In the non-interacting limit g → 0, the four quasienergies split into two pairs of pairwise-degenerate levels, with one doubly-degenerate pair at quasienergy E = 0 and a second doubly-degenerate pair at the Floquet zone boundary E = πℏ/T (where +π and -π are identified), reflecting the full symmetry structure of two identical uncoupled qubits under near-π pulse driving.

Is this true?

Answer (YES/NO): NO